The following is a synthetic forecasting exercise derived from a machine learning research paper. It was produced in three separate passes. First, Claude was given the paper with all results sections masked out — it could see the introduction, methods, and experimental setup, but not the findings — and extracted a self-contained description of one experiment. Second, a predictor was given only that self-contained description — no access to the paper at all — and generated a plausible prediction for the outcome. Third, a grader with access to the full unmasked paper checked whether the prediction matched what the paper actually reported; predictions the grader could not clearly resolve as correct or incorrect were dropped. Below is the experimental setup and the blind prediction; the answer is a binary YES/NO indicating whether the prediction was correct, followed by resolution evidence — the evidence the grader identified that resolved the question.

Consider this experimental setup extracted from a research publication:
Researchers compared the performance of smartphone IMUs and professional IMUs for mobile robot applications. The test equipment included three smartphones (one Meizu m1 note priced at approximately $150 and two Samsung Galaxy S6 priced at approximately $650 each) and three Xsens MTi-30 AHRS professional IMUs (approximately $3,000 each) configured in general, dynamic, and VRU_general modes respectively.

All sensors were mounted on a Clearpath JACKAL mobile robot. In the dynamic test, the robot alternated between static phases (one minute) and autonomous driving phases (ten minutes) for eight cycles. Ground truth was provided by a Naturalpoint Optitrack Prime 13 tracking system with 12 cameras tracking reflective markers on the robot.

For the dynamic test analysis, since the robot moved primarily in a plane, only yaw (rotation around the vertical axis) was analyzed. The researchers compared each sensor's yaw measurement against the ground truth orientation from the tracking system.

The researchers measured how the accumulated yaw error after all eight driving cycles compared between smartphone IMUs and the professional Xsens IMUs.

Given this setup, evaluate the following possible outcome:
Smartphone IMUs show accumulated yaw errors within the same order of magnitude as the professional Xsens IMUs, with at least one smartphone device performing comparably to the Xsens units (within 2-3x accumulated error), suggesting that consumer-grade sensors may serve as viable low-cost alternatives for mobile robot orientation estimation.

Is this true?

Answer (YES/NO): YES